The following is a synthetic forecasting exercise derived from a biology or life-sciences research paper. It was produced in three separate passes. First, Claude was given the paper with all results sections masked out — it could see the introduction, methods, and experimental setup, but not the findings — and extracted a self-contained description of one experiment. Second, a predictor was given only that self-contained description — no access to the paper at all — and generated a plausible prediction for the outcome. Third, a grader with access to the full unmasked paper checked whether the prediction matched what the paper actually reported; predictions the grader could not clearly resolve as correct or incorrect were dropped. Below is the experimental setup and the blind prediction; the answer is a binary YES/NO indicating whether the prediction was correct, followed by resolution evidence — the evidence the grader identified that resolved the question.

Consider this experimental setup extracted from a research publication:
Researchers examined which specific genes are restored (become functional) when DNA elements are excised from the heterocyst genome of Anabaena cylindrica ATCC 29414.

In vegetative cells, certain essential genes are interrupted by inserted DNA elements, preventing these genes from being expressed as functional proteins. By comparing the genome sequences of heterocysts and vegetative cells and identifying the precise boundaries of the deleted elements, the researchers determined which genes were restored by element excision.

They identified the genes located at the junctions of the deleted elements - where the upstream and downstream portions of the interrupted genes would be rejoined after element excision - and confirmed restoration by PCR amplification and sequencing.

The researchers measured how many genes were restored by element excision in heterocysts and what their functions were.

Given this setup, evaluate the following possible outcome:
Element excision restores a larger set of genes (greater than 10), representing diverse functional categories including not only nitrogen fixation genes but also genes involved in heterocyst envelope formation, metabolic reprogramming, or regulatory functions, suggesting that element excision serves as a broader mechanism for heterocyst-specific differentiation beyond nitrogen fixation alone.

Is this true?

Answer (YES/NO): NO